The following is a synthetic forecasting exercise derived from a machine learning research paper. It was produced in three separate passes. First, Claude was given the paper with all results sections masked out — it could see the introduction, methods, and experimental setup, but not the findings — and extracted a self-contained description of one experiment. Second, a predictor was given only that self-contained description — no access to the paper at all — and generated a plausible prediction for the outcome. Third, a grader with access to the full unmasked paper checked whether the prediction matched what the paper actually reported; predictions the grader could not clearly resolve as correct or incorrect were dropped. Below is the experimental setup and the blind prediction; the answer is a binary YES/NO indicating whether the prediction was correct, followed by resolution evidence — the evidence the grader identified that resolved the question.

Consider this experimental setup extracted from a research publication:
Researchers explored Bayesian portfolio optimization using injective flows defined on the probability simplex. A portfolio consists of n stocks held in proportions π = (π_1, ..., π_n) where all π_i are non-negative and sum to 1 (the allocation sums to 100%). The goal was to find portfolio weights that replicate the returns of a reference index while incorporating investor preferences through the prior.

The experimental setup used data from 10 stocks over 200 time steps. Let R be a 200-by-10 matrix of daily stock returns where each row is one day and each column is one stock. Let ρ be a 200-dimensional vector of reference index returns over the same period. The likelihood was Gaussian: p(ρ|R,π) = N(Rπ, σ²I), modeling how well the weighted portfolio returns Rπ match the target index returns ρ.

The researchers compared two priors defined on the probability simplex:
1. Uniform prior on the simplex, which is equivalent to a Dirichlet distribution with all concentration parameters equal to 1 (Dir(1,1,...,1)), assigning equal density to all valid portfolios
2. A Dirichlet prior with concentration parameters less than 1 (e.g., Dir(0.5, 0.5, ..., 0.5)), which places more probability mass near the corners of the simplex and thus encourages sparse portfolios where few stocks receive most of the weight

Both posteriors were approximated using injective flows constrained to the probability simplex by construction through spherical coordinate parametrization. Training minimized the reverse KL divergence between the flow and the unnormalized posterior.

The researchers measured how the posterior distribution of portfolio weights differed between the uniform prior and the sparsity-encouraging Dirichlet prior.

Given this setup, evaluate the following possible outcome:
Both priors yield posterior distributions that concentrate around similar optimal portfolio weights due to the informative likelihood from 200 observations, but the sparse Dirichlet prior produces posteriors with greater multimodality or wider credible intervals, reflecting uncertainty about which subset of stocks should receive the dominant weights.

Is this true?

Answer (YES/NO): NO